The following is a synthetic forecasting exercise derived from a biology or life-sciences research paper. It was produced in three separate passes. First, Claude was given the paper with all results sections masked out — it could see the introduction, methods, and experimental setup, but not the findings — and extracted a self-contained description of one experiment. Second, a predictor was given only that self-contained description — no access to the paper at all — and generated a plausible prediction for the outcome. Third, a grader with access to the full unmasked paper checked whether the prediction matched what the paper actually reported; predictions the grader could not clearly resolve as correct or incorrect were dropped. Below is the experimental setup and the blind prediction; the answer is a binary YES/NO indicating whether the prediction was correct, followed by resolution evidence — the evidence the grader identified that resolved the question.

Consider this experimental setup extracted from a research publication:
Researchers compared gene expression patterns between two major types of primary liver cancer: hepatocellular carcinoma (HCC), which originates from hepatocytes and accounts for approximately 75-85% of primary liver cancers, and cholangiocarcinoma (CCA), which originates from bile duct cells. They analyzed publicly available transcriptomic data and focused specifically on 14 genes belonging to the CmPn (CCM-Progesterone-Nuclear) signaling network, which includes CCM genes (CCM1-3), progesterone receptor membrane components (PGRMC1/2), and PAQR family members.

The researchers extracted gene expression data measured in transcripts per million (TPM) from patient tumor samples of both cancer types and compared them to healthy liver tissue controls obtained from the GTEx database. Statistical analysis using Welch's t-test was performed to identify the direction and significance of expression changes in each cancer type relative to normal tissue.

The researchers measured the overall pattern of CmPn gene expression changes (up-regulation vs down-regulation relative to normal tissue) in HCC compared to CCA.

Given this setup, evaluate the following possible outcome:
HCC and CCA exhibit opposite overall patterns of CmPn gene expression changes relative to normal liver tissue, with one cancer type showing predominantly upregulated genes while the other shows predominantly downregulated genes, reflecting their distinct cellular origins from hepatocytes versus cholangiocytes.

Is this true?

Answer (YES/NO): YES